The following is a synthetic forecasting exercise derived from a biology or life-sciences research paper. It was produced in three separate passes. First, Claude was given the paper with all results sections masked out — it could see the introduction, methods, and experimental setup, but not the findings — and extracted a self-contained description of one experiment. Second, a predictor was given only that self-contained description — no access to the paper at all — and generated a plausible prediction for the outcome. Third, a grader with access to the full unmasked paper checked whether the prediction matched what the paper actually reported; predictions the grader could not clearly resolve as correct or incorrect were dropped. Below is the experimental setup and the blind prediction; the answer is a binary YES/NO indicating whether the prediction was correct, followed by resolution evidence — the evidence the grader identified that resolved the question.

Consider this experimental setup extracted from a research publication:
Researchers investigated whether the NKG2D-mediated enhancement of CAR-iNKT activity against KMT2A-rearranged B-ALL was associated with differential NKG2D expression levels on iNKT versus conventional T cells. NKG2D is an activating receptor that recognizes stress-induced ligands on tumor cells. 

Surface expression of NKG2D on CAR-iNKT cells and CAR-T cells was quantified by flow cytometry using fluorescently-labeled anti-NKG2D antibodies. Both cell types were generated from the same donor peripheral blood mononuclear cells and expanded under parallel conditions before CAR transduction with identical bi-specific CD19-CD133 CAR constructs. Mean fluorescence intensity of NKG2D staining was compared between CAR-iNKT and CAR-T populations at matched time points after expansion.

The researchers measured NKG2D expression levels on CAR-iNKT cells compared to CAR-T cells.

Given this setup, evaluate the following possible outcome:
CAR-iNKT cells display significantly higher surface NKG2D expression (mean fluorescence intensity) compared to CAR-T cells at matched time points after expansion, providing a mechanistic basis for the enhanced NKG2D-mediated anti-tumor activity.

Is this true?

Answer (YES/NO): YES